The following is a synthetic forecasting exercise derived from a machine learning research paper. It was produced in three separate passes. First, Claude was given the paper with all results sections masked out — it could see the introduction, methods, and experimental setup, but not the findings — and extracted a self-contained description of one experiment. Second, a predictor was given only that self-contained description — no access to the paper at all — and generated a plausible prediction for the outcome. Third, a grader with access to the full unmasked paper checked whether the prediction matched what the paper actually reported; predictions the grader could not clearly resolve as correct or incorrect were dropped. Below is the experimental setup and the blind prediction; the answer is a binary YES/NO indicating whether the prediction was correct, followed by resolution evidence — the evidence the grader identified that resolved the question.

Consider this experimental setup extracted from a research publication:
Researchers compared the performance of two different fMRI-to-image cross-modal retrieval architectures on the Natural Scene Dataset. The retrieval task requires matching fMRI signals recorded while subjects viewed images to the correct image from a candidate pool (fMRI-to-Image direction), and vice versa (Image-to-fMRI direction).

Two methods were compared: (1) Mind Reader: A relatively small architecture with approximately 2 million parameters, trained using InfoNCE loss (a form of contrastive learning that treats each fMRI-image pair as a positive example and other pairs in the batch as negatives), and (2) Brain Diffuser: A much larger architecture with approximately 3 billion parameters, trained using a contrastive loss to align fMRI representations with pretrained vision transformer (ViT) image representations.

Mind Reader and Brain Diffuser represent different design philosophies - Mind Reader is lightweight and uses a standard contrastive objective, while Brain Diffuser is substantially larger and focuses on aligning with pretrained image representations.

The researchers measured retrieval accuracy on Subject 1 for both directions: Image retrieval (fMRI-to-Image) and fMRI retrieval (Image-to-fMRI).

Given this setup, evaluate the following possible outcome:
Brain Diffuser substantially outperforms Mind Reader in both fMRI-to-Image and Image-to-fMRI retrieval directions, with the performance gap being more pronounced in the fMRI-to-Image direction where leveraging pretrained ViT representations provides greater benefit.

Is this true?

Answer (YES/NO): NO